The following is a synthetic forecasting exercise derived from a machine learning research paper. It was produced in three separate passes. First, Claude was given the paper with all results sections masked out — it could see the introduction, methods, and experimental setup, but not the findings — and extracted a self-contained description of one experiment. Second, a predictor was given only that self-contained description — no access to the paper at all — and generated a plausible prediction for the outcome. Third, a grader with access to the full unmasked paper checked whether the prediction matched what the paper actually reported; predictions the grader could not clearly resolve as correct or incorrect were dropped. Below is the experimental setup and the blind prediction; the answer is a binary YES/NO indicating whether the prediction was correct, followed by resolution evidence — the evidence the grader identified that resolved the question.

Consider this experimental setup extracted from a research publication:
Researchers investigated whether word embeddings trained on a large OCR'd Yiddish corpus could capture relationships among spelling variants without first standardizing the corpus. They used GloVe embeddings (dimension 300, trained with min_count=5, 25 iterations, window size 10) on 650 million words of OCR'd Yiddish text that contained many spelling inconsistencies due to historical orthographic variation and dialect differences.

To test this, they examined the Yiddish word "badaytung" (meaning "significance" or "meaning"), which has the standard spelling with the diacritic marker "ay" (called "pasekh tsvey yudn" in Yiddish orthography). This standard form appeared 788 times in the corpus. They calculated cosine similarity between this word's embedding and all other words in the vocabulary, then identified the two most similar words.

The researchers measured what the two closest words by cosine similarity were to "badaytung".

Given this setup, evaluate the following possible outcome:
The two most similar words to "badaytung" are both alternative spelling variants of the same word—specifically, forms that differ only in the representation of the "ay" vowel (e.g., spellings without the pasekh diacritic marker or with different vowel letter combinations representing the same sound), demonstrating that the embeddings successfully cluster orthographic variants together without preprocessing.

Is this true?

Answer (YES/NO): YES